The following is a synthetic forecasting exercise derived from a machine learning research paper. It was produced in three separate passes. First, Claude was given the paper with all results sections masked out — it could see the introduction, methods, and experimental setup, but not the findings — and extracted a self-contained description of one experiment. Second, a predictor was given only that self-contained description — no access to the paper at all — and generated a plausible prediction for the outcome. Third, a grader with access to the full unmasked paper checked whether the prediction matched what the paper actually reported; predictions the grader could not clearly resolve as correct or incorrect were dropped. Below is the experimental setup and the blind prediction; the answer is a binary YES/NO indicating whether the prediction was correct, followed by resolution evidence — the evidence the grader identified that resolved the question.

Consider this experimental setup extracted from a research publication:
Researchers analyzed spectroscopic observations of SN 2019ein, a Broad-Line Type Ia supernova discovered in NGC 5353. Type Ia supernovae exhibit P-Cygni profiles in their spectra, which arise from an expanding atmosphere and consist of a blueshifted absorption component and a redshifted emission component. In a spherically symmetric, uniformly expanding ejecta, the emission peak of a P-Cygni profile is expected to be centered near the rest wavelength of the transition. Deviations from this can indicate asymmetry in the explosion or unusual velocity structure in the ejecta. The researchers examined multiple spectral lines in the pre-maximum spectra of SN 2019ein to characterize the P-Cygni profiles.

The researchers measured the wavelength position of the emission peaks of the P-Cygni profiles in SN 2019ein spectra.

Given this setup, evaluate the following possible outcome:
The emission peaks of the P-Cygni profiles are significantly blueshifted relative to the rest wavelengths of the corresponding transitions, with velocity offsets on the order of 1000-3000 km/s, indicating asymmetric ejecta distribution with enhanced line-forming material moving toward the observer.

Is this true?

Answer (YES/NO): NO